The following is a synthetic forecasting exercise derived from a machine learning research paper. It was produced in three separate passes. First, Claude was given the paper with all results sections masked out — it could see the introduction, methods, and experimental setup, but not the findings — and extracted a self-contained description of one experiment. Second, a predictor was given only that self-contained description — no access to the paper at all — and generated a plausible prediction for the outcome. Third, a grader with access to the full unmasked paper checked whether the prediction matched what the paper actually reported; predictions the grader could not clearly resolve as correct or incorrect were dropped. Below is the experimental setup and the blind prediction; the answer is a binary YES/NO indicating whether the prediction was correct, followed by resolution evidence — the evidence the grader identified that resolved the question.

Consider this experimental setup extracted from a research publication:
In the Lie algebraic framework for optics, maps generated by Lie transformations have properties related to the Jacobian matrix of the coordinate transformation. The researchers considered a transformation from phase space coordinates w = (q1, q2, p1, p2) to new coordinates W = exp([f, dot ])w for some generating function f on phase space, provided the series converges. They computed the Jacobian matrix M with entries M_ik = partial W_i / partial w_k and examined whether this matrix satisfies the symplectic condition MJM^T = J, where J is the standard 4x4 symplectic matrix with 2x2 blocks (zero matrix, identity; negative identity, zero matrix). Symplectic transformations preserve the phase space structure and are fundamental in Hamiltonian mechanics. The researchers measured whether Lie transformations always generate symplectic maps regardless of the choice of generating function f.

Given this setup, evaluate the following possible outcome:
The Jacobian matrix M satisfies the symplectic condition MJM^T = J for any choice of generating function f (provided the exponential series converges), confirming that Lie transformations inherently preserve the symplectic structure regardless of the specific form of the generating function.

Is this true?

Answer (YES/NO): YES